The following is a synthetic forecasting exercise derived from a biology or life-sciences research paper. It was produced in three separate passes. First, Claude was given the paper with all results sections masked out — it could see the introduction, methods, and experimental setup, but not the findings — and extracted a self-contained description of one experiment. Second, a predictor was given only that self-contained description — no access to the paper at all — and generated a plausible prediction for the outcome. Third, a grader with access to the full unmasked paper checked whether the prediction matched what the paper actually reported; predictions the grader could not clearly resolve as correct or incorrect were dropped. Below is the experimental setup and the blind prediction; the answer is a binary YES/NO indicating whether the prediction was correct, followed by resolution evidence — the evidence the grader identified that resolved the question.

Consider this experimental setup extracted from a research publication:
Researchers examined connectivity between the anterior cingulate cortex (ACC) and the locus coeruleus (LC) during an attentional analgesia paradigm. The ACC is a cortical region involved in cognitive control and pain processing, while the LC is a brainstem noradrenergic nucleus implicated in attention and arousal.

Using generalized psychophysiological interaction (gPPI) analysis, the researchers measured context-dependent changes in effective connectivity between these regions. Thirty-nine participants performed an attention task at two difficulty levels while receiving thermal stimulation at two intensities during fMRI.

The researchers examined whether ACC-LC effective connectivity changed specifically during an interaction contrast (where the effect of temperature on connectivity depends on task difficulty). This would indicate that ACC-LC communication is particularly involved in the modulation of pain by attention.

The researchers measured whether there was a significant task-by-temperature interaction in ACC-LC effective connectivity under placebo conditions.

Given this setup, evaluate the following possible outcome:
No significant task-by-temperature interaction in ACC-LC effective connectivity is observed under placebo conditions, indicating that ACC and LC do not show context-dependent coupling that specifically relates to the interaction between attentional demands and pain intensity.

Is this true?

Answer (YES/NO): YES